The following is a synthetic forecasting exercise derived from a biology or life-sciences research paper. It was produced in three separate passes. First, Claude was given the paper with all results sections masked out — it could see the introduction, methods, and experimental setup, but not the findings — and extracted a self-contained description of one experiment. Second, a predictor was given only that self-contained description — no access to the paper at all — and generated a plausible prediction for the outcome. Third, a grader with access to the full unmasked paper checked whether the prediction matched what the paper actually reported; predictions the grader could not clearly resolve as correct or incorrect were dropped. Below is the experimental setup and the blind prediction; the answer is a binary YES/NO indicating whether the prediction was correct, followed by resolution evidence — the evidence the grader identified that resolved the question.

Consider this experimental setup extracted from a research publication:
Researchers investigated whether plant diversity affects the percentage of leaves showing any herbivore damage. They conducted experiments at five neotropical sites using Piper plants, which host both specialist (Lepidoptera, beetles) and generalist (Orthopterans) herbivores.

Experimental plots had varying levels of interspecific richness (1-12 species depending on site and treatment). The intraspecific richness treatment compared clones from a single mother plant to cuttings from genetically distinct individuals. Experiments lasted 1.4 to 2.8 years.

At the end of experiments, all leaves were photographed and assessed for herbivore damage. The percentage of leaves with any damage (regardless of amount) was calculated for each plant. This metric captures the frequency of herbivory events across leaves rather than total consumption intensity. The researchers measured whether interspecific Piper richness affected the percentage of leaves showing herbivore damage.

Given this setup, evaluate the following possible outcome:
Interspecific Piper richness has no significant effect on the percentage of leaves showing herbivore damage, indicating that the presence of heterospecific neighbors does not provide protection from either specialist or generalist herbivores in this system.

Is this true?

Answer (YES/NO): NO